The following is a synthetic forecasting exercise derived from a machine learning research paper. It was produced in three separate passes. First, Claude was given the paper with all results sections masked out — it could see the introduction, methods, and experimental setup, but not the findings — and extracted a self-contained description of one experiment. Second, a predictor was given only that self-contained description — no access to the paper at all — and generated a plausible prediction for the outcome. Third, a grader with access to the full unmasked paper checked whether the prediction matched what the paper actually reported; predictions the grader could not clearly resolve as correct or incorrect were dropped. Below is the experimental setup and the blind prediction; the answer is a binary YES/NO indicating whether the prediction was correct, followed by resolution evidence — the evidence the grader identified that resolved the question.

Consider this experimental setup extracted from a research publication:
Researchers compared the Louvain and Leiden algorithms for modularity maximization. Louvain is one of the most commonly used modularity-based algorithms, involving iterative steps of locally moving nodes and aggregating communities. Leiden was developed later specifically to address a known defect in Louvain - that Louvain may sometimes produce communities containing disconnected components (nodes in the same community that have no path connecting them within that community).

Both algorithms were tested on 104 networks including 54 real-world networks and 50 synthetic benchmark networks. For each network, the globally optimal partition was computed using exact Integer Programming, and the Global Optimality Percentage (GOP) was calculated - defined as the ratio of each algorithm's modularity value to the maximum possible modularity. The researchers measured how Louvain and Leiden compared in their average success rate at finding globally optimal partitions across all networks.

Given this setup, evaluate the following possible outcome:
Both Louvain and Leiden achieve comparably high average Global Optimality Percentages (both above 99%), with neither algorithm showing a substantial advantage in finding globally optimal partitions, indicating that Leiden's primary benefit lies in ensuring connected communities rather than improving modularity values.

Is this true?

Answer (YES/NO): NO